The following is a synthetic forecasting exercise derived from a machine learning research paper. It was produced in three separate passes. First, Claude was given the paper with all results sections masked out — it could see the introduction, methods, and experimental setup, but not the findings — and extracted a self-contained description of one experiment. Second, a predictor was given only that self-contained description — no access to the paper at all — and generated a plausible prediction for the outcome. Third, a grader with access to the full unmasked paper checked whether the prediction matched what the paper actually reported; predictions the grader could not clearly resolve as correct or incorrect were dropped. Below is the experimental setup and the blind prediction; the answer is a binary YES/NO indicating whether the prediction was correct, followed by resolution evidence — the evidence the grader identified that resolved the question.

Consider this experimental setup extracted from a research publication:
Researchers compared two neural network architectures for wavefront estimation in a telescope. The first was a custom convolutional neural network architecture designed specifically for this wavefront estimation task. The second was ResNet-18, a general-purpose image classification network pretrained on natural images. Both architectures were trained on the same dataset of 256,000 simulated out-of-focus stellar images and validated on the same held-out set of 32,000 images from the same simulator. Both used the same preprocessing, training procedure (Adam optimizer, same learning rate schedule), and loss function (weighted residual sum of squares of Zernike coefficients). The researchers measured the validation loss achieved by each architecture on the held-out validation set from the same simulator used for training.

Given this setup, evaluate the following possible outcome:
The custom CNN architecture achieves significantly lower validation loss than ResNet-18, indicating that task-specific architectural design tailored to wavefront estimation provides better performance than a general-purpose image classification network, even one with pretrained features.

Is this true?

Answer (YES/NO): NO